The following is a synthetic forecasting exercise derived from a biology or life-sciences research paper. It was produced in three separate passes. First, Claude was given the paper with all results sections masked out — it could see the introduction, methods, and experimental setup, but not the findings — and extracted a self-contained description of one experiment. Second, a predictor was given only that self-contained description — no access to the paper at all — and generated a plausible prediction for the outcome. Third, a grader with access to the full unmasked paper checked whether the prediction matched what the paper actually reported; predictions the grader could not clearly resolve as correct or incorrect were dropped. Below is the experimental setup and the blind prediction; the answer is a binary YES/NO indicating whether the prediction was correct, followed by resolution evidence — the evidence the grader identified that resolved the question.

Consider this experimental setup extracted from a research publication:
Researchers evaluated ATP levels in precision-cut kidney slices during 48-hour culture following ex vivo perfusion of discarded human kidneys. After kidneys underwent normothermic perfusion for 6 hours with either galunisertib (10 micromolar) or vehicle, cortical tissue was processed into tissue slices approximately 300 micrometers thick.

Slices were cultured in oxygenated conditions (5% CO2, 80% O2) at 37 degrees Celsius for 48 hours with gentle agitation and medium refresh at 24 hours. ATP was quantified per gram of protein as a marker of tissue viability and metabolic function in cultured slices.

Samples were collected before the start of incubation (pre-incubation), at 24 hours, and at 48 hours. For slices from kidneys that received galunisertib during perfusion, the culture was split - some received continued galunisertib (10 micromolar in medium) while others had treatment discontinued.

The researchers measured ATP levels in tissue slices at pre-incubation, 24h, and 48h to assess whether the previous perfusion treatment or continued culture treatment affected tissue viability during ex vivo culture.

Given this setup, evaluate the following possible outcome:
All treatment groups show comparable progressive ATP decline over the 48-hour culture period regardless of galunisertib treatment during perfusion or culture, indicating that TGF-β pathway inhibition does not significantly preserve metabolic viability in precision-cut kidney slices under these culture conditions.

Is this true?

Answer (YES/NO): NO